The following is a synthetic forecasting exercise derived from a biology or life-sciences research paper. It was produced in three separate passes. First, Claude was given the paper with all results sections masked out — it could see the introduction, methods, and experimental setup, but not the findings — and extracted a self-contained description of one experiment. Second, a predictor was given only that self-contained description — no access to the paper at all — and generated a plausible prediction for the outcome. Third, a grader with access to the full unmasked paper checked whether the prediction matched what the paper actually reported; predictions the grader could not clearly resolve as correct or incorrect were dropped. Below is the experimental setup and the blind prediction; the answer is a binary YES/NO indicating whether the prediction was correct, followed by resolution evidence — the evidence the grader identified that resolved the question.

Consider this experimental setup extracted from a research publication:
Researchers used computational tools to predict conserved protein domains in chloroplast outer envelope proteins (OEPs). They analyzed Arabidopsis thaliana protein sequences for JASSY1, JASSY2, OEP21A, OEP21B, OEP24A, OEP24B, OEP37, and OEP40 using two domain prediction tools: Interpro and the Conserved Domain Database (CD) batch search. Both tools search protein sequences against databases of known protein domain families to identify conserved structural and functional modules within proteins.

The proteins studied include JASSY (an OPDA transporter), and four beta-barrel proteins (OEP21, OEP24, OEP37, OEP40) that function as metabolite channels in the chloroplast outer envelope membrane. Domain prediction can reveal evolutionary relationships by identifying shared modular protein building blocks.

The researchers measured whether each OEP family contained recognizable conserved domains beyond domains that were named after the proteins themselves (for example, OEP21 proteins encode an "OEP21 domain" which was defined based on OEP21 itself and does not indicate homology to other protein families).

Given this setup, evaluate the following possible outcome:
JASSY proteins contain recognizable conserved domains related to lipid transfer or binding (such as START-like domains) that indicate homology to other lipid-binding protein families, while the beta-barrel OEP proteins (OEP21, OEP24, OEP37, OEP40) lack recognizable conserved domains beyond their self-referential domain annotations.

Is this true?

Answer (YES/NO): YES